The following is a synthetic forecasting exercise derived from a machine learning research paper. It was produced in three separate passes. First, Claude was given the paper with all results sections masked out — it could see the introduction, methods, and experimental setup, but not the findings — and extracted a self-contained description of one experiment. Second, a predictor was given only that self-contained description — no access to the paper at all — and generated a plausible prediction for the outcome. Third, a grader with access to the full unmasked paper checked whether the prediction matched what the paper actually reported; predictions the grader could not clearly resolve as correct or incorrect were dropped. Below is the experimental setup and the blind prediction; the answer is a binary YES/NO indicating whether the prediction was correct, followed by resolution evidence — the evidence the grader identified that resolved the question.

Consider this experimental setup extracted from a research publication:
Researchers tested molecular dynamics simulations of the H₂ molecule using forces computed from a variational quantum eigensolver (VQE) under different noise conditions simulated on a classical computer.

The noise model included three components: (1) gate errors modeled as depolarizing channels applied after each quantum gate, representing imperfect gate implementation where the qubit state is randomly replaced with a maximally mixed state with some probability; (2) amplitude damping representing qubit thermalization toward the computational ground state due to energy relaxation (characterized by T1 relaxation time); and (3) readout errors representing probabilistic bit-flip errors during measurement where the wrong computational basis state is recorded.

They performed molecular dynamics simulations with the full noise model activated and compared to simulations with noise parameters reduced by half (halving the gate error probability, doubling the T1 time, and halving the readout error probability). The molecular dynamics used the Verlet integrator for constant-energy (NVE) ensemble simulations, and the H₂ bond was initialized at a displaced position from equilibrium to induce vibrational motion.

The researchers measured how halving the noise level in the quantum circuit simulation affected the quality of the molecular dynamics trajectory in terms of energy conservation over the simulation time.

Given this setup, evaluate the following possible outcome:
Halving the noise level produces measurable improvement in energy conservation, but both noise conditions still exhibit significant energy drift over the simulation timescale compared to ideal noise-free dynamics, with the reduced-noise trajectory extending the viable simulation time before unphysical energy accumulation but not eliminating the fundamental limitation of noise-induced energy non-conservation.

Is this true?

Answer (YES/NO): YES